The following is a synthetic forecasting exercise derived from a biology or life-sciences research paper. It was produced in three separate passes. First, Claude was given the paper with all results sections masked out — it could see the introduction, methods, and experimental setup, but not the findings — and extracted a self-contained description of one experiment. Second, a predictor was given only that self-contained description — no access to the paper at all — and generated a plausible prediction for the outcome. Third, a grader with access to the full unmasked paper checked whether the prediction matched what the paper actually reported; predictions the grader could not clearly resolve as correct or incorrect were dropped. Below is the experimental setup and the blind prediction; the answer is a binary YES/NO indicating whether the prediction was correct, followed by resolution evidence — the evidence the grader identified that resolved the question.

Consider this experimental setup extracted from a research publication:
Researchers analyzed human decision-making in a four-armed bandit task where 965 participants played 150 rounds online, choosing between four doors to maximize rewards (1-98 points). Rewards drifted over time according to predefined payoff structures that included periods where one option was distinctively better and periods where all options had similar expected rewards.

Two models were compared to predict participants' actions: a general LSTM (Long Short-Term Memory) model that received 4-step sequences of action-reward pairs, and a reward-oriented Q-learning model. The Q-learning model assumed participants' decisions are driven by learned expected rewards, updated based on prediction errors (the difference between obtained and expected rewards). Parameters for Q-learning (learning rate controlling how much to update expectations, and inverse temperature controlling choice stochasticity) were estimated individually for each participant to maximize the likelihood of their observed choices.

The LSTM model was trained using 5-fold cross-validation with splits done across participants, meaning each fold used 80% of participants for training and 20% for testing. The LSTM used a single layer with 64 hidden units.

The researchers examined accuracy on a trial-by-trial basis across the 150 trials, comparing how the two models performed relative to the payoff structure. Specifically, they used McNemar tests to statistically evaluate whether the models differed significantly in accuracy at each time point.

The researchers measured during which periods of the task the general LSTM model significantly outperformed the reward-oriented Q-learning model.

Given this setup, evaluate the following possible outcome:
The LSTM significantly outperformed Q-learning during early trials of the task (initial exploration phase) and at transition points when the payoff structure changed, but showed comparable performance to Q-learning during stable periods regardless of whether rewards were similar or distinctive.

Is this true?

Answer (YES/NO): NO